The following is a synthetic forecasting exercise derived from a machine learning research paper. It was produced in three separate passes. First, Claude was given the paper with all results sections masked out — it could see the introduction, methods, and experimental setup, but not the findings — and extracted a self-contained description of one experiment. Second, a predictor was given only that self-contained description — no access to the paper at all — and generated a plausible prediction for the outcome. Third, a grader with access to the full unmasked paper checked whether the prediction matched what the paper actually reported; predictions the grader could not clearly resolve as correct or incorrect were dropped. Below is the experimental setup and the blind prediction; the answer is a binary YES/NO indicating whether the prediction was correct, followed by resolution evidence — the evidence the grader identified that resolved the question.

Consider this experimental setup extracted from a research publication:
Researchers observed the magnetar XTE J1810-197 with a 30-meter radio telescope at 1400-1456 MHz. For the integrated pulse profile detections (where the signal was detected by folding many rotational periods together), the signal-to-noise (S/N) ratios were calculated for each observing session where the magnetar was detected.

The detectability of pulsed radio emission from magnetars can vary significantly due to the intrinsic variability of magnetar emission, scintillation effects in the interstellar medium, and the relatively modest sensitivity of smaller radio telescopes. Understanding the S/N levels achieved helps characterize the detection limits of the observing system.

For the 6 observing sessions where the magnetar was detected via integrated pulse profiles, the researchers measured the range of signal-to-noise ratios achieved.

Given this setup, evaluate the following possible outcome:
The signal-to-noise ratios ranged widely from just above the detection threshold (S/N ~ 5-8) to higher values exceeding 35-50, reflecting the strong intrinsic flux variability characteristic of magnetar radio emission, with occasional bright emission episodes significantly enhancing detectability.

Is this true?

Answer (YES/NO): NO